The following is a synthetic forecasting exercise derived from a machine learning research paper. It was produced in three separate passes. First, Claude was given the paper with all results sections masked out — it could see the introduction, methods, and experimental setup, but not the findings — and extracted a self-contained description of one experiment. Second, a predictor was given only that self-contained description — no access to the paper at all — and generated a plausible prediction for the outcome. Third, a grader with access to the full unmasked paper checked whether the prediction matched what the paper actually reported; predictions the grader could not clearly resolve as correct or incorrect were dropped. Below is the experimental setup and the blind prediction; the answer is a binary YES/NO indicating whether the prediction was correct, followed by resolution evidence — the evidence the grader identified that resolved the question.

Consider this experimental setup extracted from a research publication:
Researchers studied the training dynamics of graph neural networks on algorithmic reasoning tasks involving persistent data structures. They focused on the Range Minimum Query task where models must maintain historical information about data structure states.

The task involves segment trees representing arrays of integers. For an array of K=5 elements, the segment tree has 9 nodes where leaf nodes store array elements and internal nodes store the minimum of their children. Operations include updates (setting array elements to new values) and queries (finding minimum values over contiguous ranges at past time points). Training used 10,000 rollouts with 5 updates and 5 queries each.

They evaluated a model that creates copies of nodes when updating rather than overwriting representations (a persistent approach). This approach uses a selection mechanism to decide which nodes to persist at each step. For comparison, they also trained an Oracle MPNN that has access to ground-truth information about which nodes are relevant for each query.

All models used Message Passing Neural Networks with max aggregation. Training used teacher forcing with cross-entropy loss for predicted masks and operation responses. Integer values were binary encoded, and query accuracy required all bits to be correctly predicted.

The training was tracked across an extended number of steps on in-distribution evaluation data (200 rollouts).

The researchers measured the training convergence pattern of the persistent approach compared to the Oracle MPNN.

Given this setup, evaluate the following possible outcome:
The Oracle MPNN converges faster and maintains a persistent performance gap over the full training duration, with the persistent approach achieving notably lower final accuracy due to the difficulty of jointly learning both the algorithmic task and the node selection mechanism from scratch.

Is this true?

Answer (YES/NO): NO